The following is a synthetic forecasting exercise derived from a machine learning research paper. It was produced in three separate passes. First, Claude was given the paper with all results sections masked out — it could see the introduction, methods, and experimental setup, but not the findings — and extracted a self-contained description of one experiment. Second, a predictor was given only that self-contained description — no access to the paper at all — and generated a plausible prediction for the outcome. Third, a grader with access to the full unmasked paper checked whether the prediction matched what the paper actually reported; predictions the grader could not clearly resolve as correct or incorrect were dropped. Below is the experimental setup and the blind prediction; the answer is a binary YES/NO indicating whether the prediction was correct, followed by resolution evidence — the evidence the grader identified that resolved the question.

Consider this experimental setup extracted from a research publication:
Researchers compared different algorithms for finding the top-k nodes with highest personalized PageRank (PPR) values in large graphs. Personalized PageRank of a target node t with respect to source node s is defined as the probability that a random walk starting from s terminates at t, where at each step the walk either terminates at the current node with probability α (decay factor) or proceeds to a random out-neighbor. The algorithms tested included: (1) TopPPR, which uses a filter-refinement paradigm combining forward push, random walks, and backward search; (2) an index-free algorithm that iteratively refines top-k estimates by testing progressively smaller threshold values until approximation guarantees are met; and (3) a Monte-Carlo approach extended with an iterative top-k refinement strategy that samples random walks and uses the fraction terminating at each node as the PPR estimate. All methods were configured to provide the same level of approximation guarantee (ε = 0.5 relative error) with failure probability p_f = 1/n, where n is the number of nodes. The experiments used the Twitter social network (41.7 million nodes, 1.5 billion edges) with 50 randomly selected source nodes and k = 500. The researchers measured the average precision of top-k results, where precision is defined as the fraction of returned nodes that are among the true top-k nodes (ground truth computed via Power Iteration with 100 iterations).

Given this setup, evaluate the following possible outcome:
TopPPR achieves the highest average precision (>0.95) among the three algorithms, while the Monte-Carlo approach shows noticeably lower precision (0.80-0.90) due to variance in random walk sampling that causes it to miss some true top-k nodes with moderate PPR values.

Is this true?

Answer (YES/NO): NO